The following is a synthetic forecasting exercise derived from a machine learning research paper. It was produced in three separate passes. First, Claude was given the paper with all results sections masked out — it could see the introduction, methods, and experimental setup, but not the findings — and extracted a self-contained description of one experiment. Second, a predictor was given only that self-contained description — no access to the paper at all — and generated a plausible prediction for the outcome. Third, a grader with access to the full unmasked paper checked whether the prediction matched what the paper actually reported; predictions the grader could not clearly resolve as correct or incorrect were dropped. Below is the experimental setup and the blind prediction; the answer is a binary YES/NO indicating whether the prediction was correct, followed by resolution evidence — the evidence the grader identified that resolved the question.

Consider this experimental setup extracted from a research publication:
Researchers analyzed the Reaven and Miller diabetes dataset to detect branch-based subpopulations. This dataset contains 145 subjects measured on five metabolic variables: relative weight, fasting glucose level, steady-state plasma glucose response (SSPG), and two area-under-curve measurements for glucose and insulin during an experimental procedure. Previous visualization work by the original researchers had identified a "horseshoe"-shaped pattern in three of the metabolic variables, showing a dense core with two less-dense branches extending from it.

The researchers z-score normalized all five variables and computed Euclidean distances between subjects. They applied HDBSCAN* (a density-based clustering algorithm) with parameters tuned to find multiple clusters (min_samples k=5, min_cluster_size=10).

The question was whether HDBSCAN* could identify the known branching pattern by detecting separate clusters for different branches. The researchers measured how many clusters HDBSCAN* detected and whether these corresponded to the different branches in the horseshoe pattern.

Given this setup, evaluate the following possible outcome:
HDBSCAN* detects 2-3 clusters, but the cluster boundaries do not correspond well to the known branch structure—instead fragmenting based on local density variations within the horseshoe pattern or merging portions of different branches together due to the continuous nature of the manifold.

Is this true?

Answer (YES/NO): NO